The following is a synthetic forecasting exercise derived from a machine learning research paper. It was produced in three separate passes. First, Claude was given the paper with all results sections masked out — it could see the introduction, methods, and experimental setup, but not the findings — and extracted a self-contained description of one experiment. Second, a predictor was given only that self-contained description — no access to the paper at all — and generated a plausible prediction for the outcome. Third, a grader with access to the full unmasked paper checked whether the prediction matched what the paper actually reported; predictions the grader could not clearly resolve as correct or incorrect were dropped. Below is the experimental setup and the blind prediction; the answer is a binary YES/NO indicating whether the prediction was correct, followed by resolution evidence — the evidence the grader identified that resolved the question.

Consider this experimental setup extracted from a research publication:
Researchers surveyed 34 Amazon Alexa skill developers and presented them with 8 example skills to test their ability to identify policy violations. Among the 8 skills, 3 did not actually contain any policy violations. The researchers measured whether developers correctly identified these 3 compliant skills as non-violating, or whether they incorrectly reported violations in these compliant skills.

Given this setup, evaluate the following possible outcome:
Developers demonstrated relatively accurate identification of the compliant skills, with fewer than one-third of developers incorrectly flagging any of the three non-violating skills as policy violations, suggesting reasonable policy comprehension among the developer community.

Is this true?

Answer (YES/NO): NO